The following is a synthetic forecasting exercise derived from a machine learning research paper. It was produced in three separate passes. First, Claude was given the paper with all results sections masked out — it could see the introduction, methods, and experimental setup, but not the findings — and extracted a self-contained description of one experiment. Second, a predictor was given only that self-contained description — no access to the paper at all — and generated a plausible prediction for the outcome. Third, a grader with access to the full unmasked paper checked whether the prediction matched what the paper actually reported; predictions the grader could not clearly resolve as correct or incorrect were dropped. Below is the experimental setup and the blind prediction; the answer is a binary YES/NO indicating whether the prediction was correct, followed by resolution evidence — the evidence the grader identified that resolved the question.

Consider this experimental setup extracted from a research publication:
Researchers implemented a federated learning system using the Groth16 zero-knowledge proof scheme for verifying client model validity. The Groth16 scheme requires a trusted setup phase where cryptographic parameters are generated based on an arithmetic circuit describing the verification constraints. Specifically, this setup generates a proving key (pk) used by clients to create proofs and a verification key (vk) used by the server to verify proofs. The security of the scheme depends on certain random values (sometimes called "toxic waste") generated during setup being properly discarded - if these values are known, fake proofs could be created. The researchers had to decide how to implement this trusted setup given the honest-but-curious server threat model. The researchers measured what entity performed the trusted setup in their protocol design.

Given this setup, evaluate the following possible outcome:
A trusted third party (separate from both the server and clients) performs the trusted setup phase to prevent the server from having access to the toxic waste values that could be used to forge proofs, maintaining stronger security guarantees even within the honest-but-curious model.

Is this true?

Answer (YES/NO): YES